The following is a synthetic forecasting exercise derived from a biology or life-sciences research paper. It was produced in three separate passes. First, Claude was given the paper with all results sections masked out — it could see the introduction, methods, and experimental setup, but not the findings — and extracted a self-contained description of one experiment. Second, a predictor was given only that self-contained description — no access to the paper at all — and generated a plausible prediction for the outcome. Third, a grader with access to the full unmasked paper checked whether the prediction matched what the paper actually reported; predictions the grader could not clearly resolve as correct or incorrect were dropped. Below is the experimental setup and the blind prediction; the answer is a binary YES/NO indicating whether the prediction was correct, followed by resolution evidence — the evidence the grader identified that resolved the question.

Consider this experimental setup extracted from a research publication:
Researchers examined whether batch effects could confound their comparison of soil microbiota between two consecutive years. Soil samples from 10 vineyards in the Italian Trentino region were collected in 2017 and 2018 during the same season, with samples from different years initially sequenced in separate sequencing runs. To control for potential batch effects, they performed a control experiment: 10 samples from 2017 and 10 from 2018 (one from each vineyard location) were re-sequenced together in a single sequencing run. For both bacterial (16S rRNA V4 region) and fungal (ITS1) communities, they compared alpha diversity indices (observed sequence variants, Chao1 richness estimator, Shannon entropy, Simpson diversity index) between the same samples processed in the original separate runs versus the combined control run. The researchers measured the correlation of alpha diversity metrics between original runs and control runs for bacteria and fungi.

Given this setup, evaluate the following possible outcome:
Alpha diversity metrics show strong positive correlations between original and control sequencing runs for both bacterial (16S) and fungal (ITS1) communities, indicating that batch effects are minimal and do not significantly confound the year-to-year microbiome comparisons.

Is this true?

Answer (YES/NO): NO